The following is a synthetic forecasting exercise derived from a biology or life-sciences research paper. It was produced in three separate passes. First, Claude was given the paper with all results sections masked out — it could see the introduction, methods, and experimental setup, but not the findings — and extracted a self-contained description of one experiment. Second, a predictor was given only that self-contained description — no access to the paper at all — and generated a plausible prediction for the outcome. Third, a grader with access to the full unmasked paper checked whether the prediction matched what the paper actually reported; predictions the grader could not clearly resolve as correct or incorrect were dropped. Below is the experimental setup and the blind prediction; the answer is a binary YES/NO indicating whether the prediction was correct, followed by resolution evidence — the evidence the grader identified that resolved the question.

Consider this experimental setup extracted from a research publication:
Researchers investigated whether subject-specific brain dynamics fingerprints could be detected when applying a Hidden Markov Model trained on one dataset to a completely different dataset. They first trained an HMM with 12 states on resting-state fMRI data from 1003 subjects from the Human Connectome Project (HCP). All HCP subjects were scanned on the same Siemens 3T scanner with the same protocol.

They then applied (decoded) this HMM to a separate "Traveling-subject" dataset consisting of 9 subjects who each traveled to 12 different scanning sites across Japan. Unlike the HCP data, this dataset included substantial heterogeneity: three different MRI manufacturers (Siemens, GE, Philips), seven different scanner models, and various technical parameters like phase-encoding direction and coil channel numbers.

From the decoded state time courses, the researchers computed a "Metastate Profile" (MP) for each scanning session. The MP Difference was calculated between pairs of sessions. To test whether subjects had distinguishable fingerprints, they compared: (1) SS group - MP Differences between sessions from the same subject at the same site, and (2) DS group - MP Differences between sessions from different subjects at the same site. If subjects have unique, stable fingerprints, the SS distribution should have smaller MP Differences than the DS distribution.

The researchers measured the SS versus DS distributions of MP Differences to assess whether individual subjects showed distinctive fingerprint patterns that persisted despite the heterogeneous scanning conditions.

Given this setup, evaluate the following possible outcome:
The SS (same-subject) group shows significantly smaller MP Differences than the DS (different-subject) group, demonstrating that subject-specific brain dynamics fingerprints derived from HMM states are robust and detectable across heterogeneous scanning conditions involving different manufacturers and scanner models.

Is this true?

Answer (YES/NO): YES